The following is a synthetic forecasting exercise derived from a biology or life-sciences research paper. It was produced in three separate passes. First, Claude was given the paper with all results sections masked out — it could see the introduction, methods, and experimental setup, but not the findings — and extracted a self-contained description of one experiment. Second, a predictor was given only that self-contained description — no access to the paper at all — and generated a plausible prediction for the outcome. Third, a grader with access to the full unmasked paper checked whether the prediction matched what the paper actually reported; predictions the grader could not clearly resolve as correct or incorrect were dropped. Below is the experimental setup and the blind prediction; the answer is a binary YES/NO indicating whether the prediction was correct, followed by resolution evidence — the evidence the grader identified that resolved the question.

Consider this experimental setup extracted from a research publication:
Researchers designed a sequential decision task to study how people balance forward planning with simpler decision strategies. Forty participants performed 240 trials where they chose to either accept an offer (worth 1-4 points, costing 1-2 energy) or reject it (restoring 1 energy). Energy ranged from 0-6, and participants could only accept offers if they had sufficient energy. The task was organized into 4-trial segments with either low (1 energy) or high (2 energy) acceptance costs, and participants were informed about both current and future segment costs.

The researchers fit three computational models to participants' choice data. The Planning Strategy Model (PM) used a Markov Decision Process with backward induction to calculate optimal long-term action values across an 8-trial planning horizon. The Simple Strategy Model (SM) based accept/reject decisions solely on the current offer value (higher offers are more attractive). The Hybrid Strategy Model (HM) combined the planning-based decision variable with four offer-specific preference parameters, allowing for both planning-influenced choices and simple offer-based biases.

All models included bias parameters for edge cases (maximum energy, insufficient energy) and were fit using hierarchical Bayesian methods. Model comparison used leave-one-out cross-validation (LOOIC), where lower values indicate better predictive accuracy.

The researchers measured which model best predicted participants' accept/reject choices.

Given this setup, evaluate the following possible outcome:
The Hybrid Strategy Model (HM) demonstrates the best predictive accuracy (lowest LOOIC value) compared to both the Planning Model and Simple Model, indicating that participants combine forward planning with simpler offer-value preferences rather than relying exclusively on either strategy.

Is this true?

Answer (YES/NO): YES